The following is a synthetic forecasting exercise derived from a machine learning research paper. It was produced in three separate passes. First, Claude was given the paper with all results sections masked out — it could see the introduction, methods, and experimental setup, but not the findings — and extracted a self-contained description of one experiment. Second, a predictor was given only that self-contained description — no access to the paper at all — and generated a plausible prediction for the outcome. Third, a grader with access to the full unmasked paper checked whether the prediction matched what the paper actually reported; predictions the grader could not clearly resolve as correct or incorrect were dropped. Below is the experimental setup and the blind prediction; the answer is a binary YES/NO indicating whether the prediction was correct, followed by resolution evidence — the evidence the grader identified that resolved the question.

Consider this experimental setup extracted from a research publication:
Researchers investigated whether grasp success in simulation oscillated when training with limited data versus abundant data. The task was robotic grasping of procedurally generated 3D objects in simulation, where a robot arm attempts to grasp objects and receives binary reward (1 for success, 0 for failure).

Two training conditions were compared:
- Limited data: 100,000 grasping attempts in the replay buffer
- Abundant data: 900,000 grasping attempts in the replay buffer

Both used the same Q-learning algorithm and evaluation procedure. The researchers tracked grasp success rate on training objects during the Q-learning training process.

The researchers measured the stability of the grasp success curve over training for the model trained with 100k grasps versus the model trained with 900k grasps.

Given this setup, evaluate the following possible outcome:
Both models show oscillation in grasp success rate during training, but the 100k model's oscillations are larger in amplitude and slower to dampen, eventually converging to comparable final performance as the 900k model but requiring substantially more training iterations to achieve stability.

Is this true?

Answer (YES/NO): NO